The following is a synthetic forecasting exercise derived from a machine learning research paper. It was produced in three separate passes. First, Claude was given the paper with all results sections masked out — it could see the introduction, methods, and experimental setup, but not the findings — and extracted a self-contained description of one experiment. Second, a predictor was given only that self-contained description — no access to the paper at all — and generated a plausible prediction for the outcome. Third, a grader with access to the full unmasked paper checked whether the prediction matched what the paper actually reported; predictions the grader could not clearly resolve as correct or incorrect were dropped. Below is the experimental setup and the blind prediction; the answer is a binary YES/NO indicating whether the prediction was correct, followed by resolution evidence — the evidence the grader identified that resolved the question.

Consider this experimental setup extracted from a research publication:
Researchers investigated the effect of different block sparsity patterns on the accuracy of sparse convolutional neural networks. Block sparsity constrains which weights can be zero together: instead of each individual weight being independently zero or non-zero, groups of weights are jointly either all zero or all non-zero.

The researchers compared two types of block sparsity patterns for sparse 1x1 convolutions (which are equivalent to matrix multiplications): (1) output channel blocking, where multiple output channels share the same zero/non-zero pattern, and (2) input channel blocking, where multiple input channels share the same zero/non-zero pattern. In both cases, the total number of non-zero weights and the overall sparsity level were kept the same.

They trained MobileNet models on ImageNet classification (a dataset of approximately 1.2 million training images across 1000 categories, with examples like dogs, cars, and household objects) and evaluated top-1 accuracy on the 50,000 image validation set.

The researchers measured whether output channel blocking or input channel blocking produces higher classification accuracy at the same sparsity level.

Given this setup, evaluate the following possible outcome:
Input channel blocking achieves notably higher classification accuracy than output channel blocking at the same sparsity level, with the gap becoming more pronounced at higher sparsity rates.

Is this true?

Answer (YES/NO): NO